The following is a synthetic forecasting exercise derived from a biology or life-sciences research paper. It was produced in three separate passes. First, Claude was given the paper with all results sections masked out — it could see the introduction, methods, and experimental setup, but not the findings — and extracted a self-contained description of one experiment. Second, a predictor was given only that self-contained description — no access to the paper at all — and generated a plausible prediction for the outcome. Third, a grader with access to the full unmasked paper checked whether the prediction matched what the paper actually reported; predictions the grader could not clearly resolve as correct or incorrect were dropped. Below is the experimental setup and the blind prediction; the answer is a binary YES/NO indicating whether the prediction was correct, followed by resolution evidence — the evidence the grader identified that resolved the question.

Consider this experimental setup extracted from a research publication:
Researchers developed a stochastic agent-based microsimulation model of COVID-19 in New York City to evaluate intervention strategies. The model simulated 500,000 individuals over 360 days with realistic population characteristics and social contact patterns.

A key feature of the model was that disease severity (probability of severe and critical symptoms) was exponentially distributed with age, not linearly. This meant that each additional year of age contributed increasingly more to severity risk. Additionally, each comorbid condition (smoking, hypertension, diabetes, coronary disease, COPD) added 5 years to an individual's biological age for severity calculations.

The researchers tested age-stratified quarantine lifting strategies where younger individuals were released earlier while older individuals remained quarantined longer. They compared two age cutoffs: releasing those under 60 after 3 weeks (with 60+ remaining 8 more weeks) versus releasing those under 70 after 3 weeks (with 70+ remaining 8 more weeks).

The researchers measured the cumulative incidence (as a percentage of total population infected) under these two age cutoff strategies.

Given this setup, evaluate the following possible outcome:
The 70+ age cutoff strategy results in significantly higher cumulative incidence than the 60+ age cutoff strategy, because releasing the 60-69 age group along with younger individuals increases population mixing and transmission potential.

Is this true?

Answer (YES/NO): NO